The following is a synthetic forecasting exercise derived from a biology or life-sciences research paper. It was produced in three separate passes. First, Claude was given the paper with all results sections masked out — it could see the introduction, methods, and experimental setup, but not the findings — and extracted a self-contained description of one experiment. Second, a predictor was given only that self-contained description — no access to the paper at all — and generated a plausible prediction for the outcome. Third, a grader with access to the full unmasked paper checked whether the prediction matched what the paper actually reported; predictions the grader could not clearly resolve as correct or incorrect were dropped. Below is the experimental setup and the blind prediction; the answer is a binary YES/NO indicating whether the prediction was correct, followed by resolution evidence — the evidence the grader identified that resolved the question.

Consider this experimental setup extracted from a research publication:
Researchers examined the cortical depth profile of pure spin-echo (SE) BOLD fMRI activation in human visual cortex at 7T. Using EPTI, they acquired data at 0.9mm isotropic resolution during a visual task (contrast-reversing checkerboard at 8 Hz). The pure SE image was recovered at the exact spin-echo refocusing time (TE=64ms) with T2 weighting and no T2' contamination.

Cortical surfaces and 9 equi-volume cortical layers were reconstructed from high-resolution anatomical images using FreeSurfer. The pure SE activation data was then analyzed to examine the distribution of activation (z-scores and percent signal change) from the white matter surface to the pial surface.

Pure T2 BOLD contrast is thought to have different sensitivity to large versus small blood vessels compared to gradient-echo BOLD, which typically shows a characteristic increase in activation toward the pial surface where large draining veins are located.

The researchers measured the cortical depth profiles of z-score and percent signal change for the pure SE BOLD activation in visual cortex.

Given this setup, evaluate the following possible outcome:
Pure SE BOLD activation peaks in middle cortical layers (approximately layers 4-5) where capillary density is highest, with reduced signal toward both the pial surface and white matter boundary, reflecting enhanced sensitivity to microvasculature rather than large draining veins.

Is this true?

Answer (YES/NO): NO